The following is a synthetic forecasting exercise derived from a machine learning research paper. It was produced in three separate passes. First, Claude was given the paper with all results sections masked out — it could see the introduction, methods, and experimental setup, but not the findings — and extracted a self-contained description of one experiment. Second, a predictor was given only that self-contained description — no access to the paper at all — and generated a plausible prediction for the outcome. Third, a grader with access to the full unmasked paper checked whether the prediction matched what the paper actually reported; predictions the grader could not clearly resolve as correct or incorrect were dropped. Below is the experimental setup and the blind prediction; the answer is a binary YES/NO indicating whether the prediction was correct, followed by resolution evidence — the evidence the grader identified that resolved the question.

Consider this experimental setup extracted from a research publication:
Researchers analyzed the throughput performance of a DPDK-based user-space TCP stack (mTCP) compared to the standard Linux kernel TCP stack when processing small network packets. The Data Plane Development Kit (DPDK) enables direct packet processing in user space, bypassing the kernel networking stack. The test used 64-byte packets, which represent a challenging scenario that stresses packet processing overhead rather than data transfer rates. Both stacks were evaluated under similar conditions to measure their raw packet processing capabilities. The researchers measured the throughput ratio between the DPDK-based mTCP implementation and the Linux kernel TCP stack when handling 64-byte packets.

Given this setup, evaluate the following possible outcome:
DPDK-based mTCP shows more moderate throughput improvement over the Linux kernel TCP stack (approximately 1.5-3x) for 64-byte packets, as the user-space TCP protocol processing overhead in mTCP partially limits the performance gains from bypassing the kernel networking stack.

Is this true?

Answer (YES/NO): NO